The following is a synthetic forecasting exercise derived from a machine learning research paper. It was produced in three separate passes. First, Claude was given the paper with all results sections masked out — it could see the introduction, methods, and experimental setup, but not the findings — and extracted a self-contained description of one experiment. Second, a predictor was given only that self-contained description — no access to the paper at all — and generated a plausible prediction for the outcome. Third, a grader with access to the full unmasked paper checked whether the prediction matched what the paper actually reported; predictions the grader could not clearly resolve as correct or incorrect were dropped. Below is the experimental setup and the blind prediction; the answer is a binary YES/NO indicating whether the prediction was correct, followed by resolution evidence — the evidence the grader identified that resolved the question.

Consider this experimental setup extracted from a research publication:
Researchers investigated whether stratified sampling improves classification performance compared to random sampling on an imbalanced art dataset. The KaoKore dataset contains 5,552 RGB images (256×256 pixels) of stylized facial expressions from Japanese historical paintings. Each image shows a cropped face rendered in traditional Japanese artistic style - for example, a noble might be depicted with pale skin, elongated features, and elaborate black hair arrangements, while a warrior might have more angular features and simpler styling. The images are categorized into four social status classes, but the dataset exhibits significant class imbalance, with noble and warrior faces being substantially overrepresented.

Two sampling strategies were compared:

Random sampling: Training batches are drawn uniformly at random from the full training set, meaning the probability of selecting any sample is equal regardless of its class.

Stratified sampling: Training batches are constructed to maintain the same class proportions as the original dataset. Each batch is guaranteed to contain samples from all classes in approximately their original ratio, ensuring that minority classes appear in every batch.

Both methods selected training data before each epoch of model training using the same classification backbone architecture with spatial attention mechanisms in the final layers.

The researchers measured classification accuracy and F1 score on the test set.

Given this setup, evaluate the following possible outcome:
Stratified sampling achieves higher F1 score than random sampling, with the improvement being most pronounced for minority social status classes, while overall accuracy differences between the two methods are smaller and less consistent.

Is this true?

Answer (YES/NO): NO